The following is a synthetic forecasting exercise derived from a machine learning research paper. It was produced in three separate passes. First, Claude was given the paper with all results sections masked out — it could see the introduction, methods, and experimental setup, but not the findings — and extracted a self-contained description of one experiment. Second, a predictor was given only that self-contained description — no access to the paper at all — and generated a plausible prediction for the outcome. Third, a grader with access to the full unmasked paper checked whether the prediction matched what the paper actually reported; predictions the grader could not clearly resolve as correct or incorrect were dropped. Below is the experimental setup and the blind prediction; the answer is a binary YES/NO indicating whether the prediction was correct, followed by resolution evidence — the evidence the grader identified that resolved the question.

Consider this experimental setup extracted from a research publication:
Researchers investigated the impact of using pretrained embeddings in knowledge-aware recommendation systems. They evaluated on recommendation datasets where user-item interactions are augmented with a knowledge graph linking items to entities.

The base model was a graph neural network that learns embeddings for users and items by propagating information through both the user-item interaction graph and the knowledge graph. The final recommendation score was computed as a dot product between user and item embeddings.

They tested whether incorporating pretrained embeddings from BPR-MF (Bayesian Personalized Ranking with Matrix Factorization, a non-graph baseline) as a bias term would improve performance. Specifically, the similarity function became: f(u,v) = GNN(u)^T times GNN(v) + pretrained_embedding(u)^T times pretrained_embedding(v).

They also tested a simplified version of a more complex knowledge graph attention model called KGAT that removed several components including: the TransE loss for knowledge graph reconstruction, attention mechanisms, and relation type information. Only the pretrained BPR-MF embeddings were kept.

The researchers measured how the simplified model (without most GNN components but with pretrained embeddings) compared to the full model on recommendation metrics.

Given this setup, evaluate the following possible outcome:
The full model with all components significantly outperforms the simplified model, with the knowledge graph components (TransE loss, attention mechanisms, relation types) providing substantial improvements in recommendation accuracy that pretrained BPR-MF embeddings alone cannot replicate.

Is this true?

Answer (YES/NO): NO